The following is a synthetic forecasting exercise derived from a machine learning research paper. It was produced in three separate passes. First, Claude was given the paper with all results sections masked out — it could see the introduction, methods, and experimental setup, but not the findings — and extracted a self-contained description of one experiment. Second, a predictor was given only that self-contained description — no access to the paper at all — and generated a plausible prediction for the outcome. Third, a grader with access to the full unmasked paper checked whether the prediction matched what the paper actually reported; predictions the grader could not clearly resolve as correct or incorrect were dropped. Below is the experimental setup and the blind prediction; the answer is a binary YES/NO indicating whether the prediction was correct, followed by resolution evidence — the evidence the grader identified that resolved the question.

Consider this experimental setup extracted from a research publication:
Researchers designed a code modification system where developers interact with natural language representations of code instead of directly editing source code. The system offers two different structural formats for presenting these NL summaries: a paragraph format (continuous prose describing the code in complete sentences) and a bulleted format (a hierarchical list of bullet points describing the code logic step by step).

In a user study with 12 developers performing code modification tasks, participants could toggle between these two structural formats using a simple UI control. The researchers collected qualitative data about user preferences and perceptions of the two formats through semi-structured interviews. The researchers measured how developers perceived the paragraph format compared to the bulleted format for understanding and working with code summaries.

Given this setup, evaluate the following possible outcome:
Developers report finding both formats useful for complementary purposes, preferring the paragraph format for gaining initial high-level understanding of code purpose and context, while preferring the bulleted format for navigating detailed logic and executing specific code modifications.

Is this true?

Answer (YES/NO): NO